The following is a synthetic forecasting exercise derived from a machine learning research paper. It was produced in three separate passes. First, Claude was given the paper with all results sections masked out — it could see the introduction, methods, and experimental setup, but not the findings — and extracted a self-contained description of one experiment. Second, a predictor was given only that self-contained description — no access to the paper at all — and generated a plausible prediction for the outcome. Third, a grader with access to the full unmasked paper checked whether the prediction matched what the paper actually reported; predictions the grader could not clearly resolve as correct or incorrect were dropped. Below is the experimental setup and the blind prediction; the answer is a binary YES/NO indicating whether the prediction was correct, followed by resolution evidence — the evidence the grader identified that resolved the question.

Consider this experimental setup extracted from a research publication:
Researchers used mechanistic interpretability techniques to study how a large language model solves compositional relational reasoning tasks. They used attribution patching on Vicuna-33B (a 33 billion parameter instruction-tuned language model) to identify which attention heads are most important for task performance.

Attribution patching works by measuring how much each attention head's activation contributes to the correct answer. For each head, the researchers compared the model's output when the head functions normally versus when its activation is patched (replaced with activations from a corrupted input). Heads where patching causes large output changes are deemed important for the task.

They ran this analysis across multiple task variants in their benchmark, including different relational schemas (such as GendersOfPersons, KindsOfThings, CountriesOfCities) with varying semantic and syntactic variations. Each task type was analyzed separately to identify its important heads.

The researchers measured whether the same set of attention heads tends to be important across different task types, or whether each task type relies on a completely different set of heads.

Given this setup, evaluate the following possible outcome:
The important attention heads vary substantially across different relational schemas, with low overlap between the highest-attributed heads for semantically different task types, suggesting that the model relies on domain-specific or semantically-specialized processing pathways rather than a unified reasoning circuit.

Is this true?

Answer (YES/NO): NO